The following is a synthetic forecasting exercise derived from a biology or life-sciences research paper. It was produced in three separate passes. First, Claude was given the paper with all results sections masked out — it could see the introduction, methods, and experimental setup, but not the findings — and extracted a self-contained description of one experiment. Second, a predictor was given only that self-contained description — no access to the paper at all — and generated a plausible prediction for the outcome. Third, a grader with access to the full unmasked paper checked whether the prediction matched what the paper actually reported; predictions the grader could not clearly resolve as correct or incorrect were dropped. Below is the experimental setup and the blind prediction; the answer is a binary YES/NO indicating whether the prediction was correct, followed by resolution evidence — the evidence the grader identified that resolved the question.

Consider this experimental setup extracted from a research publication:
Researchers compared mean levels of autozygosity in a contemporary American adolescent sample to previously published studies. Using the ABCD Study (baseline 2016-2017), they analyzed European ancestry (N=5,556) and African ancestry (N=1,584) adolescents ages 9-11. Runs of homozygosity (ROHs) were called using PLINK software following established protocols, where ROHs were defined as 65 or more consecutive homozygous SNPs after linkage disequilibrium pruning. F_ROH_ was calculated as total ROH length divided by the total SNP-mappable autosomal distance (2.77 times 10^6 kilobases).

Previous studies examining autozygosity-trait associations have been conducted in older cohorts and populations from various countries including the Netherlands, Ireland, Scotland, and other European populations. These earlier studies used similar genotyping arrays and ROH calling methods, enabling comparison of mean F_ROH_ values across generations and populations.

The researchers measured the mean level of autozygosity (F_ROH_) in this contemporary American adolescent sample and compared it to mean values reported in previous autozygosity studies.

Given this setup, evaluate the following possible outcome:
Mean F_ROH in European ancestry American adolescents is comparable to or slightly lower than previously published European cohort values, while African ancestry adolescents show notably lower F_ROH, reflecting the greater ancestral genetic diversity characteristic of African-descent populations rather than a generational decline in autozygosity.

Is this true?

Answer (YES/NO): NO